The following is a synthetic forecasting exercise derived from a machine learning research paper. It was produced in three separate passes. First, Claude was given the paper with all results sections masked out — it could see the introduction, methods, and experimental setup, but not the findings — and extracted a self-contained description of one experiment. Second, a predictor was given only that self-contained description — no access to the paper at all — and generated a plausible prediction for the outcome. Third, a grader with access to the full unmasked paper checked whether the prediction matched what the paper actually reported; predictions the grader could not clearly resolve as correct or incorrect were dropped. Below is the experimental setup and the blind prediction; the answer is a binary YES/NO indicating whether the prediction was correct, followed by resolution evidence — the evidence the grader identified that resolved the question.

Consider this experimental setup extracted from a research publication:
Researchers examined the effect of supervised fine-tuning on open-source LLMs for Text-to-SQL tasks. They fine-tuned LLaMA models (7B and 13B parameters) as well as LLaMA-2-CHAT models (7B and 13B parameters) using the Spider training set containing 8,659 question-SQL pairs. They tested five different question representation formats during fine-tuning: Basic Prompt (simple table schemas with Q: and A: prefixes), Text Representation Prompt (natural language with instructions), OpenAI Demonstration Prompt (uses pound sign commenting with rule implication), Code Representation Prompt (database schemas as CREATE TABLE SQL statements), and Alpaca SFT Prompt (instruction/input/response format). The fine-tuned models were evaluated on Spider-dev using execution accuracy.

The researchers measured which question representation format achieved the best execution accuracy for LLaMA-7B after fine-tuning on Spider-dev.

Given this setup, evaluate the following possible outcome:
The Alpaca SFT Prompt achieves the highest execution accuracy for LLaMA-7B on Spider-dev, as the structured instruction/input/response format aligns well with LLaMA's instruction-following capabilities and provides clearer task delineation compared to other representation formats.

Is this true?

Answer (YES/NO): NO